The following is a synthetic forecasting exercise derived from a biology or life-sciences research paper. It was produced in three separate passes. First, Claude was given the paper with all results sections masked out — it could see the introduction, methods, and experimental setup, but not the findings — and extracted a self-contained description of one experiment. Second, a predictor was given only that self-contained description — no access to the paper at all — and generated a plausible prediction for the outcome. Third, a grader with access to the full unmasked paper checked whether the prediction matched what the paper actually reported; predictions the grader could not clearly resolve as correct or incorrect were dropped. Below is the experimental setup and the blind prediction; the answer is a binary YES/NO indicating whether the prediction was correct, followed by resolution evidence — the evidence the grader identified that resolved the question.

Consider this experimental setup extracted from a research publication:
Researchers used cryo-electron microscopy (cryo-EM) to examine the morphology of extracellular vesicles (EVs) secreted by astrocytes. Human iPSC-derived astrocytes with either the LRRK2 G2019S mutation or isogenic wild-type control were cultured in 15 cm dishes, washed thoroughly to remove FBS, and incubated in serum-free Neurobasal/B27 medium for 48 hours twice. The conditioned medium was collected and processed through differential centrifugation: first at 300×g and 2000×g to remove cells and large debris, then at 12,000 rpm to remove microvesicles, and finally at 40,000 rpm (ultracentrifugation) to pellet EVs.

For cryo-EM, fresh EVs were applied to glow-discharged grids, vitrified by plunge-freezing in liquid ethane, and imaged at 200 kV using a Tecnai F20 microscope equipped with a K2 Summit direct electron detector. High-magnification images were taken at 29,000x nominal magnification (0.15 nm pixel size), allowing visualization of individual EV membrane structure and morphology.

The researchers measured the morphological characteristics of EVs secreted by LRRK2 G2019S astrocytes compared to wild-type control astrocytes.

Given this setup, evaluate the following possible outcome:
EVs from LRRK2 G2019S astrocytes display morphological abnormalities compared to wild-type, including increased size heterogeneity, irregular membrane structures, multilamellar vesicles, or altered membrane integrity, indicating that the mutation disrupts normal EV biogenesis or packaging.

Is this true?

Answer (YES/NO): NO